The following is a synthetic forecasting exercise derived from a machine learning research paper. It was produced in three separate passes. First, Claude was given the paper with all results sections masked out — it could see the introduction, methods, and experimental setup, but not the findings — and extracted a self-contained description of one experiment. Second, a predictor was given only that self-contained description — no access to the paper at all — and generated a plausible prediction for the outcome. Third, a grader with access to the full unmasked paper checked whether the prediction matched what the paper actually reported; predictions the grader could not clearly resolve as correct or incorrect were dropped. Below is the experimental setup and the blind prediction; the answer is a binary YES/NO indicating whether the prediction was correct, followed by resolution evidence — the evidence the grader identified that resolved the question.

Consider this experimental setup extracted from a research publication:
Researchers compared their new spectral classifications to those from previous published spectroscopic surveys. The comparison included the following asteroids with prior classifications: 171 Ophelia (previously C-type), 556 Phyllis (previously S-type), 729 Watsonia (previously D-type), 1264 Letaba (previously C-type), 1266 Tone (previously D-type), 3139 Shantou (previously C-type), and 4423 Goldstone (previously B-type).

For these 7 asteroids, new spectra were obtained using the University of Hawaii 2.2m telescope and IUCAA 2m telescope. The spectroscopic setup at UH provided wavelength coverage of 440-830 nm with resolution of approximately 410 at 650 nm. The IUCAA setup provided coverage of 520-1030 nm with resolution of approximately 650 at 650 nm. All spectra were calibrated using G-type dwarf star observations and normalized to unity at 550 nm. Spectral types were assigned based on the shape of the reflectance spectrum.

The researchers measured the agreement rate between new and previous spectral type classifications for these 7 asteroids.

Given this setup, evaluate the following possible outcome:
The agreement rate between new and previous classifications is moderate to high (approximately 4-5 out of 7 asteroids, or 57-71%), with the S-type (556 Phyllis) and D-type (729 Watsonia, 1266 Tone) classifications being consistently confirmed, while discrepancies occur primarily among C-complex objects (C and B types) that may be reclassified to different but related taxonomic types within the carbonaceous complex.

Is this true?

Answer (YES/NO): NO